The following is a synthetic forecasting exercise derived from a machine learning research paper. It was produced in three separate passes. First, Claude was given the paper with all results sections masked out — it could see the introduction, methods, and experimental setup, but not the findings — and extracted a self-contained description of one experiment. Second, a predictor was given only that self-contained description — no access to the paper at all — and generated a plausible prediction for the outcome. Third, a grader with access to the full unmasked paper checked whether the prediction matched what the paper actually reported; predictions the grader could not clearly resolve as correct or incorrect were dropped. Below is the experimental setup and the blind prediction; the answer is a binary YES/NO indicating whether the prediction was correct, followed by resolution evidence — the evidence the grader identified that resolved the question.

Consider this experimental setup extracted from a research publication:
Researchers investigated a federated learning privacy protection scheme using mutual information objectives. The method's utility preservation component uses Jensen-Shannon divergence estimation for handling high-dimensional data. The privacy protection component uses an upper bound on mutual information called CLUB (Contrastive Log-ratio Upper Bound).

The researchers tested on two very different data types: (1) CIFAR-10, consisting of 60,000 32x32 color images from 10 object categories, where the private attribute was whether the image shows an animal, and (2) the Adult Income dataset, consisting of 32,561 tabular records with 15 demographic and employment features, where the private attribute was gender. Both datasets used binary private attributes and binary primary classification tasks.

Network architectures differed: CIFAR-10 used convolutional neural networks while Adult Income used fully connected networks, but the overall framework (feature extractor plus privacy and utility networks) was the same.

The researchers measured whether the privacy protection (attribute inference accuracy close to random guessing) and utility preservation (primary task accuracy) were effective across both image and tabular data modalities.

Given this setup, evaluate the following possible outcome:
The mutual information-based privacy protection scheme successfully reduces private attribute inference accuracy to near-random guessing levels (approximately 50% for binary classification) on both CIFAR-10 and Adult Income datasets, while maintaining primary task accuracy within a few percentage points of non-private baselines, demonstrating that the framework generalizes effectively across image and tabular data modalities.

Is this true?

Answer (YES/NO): NO